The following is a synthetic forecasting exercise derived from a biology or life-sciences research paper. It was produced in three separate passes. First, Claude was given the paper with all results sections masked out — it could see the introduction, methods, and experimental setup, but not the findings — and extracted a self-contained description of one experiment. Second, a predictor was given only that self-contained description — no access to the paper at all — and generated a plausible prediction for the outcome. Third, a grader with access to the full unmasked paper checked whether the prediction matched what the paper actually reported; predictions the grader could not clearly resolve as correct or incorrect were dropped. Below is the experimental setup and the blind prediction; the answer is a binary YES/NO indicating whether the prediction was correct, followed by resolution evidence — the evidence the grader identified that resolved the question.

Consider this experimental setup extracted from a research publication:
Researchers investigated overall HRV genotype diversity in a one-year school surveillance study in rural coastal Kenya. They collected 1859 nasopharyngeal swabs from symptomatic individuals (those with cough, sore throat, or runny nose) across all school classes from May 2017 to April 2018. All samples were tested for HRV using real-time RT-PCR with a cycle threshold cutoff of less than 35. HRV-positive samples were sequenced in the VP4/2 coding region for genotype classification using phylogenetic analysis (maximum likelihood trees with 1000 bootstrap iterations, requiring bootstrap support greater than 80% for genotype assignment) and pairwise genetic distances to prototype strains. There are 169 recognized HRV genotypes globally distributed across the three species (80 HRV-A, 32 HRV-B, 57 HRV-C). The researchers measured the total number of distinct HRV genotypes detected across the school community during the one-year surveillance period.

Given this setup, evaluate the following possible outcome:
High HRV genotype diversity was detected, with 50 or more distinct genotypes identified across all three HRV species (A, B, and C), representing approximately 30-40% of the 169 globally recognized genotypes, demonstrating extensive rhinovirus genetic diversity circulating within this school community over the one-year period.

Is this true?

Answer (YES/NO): NO